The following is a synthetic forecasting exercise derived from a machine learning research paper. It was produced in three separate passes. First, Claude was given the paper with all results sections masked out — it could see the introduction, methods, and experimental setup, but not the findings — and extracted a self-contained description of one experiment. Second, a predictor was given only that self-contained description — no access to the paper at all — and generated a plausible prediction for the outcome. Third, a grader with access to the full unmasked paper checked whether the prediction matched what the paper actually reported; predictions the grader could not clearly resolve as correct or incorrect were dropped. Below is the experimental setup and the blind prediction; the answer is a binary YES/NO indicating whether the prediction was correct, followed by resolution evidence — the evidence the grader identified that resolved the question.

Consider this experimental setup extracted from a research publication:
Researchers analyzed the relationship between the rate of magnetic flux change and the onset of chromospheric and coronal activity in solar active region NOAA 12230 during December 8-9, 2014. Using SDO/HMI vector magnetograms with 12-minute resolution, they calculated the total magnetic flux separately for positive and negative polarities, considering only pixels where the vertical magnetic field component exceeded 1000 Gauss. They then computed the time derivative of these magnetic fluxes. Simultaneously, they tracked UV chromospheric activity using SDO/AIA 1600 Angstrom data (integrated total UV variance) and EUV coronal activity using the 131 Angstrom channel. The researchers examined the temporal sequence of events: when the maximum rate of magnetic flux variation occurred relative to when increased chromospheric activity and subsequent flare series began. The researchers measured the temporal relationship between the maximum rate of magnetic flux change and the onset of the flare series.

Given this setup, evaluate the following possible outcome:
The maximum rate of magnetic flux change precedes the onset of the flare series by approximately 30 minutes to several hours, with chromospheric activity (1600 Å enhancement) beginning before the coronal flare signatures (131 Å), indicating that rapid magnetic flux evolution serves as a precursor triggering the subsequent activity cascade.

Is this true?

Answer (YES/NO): NO